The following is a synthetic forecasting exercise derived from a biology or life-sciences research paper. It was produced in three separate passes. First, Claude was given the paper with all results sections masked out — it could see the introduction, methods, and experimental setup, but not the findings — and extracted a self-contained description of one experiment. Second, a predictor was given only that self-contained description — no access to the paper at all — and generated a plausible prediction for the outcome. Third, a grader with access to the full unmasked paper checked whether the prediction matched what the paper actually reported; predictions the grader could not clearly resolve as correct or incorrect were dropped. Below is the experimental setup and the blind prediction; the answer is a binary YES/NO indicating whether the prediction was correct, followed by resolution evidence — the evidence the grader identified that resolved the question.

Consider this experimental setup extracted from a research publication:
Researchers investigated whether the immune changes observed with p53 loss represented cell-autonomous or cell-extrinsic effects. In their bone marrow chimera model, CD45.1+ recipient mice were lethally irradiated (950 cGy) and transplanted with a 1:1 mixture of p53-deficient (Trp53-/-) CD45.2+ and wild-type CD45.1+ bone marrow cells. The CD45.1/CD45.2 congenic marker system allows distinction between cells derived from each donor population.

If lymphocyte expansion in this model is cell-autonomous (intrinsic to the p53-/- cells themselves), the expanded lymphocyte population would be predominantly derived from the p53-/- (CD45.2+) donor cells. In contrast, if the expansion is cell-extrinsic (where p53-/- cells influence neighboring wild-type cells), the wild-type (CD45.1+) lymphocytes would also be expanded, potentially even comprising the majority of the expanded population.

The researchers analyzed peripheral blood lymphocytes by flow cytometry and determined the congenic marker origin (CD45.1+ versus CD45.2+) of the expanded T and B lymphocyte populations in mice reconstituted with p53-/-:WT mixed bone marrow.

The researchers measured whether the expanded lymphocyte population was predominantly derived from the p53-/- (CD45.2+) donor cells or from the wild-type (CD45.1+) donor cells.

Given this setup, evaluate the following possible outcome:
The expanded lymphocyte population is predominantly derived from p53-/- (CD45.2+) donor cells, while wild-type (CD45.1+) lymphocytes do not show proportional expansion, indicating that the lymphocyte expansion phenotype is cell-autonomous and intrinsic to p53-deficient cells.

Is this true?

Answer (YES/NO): NO